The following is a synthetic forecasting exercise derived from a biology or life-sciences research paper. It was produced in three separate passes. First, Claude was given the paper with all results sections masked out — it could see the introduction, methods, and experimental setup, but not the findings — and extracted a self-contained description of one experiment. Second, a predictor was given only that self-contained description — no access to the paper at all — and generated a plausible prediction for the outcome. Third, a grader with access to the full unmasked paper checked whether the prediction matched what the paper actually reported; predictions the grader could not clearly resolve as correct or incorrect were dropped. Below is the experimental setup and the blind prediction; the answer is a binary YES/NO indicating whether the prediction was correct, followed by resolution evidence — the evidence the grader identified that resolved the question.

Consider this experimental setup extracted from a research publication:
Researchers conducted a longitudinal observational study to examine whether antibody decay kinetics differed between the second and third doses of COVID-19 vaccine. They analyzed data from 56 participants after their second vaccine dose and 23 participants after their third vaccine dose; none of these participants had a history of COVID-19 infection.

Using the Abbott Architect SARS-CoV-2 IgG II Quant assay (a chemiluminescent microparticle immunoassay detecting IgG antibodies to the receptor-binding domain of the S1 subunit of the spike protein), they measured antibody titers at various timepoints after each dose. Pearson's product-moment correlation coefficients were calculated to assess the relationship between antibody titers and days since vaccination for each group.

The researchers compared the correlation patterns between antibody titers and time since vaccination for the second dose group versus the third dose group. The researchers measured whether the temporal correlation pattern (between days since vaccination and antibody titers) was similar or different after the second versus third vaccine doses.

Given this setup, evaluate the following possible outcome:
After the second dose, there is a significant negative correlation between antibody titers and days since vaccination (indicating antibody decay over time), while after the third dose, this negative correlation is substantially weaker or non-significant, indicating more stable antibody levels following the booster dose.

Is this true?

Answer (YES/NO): NO